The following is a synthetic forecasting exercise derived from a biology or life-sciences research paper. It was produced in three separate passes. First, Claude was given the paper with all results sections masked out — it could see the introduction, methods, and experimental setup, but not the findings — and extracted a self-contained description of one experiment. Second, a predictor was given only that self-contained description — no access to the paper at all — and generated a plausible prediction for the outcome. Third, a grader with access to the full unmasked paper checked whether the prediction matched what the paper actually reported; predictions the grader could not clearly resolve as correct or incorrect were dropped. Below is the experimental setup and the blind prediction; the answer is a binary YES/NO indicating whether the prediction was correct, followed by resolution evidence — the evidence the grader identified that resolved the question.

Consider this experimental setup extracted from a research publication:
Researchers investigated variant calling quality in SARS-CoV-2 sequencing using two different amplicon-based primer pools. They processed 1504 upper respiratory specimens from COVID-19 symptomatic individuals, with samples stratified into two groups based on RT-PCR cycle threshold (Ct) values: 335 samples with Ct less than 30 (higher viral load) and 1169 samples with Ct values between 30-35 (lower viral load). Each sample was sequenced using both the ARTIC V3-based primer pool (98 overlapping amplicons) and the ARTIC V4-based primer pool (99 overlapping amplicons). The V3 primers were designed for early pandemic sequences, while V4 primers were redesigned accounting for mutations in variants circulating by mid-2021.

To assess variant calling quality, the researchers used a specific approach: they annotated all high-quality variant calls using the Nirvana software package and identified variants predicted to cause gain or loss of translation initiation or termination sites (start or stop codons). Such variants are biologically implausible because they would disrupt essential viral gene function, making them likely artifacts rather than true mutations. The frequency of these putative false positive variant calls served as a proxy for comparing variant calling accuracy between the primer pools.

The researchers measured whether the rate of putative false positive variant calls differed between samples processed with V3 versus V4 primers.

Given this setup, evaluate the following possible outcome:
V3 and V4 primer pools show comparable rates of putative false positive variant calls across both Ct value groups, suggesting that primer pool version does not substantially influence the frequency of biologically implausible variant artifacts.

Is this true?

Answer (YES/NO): YES